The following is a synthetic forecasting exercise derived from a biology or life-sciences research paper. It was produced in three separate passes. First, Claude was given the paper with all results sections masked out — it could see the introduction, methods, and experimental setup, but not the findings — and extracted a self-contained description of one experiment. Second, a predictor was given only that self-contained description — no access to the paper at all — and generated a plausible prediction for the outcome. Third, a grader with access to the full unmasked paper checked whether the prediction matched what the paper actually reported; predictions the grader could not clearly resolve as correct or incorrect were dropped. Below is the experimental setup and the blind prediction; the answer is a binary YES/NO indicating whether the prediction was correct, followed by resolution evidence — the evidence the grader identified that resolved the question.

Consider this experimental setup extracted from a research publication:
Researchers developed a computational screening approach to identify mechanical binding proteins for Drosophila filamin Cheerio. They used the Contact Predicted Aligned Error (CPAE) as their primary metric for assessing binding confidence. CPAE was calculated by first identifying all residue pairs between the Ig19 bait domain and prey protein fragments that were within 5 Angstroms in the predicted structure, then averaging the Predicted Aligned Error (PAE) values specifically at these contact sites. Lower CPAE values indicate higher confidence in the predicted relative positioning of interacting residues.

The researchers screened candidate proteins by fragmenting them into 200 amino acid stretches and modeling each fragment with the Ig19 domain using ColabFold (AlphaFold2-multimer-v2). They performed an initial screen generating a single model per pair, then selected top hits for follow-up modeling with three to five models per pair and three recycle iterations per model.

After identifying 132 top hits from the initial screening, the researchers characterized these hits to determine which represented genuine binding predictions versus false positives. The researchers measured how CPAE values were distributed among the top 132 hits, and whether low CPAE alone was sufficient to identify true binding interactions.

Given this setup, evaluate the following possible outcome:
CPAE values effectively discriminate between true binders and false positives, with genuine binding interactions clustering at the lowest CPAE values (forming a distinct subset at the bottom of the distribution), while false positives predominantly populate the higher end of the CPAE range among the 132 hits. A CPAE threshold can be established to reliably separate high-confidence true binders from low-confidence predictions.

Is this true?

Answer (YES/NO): NO